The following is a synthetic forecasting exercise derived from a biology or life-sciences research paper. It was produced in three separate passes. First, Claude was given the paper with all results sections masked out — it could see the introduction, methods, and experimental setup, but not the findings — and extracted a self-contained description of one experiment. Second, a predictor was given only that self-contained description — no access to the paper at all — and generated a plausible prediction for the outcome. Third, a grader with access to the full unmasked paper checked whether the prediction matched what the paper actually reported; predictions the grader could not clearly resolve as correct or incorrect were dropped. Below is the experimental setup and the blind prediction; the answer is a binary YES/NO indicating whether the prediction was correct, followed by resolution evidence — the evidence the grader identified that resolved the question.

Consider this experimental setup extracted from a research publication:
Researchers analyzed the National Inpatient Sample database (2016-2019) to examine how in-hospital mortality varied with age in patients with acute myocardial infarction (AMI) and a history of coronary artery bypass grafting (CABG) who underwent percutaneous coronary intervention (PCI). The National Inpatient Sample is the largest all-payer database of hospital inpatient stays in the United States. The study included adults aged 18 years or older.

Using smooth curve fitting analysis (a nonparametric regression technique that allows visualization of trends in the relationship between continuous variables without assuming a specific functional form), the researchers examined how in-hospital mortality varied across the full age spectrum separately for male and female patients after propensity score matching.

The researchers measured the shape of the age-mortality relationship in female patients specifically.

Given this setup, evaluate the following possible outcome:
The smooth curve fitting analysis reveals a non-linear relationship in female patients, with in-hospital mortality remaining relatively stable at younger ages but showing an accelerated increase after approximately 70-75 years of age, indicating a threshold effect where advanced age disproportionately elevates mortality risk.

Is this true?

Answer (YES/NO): NO